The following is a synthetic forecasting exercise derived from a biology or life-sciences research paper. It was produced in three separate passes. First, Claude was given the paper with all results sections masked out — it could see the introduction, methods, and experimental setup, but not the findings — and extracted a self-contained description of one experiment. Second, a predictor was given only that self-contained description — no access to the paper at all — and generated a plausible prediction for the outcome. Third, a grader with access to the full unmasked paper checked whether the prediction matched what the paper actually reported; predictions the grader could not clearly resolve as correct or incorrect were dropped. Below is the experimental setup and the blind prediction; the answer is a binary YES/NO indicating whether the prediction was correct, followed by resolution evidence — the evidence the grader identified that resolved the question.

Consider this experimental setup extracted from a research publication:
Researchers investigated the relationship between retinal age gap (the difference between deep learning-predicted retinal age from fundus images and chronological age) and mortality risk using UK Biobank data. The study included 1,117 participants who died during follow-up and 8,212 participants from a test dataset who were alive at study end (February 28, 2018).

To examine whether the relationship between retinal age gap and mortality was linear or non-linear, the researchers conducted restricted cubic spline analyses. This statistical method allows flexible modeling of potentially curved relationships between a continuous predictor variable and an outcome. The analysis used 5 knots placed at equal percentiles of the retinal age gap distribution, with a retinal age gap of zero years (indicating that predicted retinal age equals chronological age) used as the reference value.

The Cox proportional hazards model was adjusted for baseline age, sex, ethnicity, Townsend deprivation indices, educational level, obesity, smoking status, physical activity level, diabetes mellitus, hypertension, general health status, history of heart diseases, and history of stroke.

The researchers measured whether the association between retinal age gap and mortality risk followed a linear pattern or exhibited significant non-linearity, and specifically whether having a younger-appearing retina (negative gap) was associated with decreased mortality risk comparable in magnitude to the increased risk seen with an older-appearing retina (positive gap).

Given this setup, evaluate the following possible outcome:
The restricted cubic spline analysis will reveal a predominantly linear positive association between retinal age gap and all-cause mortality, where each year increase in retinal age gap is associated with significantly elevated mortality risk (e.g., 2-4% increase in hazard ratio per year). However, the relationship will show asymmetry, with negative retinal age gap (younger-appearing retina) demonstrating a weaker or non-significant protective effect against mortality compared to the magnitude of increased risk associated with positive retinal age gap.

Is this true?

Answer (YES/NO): NO